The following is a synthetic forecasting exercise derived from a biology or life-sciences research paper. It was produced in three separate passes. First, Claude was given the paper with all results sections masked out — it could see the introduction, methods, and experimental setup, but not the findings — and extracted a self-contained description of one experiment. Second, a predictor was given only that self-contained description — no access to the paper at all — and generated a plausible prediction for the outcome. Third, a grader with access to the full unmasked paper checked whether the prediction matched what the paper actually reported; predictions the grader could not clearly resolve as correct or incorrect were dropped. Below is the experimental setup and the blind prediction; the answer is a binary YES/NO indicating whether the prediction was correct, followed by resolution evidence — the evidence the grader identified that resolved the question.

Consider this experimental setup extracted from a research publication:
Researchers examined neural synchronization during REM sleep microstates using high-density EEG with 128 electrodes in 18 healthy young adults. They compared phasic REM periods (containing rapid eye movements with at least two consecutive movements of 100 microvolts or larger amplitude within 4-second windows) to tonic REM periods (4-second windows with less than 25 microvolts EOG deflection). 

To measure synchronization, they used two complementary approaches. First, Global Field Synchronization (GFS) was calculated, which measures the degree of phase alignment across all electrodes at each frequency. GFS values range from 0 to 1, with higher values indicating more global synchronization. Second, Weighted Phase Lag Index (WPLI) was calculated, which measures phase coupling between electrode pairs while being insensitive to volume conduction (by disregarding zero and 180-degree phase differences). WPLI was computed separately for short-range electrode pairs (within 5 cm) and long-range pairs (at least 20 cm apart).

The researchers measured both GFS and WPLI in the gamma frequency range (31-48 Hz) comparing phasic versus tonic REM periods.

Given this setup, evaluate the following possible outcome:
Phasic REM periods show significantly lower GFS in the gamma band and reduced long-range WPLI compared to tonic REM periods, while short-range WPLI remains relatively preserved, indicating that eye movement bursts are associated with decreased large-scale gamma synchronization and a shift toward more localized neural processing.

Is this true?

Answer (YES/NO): NO